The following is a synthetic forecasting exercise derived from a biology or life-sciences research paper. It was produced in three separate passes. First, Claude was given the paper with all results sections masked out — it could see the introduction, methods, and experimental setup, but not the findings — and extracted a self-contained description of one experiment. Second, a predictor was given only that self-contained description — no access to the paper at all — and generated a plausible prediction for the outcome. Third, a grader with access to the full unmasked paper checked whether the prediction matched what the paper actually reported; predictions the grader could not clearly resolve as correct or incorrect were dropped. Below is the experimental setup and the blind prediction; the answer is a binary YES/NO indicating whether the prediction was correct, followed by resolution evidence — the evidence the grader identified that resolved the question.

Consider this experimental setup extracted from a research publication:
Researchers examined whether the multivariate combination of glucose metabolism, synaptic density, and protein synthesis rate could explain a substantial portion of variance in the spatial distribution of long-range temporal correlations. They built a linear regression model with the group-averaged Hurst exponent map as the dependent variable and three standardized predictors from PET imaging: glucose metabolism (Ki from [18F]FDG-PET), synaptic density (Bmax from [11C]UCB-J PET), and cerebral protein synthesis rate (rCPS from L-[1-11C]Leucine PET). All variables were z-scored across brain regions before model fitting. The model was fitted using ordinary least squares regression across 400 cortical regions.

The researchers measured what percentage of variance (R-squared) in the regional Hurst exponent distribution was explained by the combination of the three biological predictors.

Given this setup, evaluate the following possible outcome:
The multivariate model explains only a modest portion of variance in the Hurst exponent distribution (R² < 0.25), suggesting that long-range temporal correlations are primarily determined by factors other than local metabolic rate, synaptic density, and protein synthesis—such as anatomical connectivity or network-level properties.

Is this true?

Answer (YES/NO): NO